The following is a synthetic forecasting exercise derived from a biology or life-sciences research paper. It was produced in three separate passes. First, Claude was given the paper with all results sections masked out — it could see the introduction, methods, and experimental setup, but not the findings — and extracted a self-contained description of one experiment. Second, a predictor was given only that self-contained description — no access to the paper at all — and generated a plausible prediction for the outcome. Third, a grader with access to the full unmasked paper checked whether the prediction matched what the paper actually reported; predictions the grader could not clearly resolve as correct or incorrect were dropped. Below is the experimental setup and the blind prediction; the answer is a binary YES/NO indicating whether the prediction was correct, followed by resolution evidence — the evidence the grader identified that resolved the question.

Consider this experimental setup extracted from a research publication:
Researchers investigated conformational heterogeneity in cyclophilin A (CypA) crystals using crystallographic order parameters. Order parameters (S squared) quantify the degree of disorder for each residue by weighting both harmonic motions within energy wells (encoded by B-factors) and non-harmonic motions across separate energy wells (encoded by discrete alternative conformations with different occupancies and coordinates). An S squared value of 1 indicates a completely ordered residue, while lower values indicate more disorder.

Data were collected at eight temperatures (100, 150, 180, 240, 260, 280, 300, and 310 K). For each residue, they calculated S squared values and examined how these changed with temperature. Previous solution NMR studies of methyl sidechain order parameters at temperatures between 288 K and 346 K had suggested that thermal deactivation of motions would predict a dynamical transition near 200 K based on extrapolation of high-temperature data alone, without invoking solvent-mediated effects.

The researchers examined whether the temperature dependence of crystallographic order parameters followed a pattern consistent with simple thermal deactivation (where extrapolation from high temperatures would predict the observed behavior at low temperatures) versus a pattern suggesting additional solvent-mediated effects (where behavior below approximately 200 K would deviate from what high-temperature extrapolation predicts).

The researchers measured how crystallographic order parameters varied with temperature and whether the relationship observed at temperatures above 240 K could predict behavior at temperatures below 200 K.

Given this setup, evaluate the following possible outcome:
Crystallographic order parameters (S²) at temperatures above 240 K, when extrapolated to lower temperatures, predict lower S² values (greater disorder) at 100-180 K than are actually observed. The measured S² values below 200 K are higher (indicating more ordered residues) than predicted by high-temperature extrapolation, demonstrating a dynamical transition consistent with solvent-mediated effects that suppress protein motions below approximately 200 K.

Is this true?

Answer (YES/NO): NO